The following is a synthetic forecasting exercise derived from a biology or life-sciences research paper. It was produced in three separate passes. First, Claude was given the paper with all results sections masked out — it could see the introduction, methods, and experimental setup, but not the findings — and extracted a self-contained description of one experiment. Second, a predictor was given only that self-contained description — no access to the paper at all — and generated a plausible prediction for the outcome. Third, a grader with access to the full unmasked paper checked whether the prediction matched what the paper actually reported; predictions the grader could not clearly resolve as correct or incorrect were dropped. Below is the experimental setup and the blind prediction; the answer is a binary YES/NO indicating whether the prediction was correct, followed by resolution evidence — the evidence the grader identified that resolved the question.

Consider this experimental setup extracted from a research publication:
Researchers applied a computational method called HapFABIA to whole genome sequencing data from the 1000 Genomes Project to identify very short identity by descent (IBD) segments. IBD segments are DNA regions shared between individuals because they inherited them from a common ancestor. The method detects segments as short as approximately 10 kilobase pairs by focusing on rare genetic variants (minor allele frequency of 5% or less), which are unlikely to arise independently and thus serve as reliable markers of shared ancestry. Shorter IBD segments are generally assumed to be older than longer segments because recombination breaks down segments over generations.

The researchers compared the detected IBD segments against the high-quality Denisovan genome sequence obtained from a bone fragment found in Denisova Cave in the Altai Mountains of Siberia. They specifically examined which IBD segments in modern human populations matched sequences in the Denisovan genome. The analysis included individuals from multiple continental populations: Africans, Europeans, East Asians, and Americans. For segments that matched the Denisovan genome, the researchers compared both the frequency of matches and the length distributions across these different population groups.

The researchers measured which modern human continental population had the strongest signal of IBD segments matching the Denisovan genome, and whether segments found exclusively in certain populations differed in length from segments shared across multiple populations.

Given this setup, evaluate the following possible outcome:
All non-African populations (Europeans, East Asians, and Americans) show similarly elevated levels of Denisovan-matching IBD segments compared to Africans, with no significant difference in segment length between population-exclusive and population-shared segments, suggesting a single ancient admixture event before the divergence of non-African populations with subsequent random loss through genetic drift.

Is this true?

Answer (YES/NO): NO